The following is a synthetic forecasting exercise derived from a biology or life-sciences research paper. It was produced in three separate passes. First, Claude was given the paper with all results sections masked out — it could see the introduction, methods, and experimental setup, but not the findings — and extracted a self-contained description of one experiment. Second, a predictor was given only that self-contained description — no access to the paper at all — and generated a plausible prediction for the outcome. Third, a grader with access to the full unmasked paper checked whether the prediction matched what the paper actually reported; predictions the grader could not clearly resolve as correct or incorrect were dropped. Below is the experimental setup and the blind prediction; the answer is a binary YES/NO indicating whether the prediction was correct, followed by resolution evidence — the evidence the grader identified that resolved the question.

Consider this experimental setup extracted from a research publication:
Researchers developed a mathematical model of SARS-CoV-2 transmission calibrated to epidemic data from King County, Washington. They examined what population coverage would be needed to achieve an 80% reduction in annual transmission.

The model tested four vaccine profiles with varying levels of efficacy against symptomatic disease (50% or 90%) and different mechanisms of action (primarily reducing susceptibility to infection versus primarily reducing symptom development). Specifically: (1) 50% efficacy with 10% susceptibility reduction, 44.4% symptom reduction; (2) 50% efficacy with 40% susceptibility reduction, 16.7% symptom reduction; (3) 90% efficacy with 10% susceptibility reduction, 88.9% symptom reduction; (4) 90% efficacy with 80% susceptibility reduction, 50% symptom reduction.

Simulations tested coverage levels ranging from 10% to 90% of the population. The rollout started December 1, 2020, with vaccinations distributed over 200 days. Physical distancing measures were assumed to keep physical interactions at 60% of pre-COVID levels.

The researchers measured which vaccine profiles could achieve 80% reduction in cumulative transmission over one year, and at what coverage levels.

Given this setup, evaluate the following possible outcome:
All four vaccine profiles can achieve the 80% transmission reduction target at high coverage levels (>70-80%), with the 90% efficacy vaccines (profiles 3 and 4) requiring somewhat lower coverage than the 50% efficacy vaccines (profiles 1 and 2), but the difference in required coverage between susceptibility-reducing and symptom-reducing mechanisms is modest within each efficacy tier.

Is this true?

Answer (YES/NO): NO